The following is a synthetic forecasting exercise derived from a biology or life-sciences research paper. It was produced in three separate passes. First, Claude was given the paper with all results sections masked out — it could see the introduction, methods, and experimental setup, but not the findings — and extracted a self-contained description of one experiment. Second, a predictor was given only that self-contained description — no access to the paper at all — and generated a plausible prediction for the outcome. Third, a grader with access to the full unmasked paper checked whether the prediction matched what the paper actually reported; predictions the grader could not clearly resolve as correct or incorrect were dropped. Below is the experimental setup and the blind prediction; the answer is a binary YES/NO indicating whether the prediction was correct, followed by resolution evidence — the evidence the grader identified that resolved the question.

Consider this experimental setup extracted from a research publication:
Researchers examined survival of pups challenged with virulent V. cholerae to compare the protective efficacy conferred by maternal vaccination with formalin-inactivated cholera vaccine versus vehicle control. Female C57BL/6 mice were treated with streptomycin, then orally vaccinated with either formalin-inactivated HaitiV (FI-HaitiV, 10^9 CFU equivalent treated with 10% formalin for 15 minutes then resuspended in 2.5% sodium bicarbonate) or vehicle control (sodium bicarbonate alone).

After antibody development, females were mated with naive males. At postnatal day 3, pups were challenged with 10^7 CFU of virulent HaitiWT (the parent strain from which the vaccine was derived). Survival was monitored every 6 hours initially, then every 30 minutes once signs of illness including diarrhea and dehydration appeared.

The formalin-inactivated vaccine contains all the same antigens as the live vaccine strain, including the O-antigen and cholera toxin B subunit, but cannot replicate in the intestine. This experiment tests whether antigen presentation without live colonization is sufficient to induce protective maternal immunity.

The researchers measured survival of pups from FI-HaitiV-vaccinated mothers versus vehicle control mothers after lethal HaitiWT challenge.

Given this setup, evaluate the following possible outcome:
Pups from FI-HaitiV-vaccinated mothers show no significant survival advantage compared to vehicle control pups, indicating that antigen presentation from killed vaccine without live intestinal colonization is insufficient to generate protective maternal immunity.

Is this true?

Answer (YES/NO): YES